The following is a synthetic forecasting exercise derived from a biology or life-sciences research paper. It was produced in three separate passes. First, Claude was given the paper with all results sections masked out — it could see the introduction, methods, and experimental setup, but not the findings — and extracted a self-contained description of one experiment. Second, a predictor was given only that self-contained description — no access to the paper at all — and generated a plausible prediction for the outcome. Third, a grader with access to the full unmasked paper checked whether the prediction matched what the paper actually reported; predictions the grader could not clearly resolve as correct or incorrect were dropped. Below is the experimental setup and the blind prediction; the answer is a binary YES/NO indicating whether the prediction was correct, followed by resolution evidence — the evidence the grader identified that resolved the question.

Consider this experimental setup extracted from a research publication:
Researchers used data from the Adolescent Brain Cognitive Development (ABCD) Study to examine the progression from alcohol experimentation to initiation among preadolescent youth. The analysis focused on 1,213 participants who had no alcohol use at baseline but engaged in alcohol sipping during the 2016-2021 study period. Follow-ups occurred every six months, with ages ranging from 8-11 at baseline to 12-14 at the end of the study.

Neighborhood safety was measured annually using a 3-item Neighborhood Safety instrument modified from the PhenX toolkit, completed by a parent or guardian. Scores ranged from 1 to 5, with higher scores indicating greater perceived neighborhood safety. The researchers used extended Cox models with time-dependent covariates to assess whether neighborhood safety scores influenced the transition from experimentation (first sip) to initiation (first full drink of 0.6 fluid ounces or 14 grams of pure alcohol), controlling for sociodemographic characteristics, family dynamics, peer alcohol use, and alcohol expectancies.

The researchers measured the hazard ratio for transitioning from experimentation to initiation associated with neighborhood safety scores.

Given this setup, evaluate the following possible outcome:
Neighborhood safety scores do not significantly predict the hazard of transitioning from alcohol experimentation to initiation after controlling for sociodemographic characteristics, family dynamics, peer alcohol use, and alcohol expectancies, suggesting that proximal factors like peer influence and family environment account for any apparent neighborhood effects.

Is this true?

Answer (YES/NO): YES